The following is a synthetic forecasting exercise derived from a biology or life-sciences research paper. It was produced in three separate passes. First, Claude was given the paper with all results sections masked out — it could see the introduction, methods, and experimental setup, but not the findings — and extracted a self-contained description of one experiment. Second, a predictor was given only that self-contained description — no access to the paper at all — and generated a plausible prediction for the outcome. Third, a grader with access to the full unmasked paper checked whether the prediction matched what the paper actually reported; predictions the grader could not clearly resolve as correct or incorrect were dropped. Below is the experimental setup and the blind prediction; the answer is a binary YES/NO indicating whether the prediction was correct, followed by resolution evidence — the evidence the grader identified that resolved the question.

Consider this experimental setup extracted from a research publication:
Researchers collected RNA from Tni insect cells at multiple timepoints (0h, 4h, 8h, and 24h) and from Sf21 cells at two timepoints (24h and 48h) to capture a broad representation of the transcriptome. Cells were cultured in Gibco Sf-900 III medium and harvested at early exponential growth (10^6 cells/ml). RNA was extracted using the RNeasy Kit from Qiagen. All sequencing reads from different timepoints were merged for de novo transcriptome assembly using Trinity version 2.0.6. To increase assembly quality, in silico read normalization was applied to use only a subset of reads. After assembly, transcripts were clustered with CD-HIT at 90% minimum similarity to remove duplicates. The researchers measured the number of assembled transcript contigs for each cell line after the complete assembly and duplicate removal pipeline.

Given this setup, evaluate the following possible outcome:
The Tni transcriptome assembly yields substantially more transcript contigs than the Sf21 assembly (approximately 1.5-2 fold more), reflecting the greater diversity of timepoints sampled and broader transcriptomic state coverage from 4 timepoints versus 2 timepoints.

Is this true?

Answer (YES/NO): YES